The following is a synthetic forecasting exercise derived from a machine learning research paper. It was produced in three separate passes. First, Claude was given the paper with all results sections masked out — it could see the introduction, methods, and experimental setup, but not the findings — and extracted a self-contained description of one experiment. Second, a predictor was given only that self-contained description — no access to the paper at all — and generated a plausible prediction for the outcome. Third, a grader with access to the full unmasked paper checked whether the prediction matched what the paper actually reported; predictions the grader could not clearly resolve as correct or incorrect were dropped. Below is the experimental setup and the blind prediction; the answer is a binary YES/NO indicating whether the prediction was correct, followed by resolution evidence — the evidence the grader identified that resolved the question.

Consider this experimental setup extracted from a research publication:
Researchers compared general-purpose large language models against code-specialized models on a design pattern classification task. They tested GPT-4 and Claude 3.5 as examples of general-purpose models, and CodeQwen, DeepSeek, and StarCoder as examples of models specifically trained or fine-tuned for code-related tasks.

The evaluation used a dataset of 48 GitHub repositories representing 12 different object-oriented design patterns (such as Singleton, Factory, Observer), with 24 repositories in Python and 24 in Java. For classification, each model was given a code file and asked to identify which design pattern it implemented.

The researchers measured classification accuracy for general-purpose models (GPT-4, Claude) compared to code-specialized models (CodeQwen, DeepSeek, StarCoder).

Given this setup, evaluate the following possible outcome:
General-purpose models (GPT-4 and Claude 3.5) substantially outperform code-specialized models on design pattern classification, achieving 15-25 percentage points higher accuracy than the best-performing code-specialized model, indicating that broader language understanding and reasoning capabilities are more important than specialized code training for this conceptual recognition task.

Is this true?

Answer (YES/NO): NO